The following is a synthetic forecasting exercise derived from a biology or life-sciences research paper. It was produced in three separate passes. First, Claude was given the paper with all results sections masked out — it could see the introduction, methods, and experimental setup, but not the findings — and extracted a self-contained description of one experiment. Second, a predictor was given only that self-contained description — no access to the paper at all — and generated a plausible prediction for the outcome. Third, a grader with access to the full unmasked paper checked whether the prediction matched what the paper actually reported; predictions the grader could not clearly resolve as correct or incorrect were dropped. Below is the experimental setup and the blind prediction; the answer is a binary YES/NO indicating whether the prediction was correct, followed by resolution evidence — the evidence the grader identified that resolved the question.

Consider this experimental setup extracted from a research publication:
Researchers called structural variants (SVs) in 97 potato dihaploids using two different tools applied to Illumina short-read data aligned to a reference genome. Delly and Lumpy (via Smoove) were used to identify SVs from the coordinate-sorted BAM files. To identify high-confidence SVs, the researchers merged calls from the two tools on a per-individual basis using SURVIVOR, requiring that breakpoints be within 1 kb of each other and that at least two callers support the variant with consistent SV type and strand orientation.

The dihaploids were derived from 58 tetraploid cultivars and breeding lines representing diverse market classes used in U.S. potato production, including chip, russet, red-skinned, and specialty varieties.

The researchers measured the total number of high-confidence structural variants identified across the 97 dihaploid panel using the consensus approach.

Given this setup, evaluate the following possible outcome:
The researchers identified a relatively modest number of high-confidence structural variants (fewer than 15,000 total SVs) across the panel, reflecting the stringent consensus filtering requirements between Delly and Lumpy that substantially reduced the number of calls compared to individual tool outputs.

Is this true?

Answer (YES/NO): NO